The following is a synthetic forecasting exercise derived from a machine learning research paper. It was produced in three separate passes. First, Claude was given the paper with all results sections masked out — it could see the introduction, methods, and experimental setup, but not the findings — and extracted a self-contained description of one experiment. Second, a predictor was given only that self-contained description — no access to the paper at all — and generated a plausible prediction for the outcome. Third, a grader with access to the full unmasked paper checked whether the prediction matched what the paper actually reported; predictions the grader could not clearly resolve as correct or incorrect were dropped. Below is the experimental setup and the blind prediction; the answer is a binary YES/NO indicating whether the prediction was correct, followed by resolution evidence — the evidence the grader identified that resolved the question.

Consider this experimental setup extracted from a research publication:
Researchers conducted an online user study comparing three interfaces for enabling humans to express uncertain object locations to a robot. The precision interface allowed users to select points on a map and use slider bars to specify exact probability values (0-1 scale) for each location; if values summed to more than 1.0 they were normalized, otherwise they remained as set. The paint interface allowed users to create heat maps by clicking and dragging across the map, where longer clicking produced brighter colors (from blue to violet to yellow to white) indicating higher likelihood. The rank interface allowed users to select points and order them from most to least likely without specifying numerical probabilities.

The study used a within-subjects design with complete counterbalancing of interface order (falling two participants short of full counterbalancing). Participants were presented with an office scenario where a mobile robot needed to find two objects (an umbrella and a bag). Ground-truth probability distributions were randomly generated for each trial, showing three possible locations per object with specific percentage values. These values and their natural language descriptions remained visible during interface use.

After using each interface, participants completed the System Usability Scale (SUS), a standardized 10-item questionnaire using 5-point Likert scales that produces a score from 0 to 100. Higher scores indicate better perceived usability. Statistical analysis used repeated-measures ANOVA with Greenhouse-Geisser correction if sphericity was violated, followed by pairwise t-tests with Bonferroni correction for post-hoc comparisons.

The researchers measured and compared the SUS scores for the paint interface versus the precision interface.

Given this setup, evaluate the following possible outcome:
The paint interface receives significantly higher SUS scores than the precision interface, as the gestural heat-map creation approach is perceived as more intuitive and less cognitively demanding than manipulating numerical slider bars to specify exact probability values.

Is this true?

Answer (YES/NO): NO